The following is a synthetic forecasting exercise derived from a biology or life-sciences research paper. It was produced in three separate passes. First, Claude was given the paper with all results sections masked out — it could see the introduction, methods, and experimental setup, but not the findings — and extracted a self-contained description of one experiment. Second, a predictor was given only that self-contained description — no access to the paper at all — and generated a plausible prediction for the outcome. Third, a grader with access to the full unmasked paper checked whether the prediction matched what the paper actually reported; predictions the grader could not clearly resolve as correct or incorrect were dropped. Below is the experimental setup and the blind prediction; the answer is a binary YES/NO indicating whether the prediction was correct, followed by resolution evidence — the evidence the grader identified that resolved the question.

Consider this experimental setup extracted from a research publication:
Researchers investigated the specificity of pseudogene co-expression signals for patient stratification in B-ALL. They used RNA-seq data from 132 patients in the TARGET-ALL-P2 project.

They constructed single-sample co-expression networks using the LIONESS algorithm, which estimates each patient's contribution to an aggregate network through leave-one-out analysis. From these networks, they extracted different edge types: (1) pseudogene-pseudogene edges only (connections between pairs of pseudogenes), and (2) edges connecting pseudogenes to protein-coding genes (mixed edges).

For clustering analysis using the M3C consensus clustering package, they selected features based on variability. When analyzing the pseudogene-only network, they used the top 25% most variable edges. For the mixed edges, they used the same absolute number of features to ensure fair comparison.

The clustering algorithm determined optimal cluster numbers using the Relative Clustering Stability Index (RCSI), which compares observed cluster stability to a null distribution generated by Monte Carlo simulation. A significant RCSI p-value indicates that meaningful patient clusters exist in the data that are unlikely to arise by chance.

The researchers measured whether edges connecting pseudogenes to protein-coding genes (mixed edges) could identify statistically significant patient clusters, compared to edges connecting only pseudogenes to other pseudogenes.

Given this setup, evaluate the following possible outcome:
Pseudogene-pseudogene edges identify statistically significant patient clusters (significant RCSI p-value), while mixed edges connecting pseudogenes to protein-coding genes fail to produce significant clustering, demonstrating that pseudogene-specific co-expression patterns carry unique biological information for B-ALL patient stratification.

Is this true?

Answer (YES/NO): NO